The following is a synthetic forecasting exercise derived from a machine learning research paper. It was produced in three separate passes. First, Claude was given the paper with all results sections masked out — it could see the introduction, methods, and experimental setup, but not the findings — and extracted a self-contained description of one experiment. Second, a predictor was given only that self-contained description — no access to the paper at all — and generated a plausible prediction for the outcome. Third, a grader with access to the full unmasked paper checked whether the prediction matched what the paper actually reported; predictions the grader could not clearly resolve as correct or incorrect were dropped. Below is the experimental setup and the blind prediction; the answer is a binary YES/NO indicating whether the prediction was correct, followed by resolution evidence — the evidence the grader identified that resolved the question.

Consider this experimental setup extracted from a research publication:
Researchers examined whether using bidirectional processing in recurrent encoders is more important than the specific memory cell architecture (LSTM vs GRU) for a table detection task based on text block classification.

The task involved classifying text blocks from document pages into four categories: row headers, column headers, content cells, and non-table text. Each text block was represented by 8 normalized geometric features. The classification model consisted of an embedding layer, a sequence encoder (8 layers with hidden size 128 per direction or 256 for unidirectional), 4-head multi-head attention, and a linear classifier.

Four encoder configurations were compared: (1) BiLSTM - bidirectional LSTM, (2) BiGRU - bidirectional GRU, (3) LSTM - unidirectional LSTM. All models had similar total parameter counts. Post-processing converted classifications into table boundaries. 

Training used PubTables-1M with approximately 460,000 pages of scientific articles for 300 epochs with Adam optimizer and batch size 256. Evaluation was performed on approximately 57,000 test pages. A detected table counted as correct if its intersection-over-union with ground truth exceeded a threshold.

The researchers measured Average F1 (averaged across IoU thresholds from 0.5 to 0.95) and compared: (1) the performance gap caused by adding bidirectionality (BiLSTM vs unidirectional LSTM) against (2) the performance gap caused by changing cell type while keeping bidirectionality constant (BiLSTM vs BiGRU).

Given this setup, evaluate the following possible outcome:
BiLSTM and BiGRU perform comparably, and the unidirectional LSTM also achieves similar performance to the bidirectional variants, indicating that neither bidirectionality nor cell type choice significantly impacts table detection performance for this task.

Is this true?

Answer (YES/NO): NO